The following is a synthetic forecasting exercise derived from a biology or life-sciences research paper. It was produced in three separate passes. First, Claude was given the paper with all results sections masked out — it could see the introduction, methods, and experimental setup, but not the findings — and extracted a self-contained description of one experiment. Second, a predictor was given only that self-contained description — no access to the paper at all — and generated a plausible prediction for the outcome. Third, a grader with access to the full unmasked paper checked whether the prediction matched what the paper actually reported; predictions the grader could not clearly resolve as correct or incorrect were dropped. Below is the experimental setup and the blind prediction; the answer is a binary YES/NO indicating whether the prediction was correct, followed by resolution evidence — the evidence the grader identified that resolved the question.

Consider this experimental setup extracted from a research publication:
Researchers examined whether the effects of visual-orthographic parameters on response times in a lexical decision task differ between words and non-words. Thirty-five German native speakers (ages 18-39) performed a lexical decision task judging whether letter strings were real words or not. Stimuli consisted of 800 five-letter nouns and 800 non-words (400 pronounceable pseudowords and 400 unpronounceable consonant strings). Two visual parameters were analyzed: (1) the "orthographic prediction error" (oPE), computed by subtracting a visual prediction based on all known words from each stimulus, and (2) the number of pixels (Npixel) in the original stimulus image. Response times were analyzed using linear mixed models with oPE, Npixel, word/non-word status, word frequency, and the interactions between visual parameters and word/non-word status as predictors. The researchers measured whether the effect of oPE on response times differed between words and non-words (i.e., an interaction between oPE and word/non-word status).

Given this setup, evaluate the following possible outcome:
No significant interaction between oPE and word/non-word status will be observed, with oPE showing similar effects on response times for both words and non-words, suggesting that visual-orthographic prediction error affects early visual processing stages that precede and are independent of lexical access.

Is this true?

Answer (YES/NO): NO